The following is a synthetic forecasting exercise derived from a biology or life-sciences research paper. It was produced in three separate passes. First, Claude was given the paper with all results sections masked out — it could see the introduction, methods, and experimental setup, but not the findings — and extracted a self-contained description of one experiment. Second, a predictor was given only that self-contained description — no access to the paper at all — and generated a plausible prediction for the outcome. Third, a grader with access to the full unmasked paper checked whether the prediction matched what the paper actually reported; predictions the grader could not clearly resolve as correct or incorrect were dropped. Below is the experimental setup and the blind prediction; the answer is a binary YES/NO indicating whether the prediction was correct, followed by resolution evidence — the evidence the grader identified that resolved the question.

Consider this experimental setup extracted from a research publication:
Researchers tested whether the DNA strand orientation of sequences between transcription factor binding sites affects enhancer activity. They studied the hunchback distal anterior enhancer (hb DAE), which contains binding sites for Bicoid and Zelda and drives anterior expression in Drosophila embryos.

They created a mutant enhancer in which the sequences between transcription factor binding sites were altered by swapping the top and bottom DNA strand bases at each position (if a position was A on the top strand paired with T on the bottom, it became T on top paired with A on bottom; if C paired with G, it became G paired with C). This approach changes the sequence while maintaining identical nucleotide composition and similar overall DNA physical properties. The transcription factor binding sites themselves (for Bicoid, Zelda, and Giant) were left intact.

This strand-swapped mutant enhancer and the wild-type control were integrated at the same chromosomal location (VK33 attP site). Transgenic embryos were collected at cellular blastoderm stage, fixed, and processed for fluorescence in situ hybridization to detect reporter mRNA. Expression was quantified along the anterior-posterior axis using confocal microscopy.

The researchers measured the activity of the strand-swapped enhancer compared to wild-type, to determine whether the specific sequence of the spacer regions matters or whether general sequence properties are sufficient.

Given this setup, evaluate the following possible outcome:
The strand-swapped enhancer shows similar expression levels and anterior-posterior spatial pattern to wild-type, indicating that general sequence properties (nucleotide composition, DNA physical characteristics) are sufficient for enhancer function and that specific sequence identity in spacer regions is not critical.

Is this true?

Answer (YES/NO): NO